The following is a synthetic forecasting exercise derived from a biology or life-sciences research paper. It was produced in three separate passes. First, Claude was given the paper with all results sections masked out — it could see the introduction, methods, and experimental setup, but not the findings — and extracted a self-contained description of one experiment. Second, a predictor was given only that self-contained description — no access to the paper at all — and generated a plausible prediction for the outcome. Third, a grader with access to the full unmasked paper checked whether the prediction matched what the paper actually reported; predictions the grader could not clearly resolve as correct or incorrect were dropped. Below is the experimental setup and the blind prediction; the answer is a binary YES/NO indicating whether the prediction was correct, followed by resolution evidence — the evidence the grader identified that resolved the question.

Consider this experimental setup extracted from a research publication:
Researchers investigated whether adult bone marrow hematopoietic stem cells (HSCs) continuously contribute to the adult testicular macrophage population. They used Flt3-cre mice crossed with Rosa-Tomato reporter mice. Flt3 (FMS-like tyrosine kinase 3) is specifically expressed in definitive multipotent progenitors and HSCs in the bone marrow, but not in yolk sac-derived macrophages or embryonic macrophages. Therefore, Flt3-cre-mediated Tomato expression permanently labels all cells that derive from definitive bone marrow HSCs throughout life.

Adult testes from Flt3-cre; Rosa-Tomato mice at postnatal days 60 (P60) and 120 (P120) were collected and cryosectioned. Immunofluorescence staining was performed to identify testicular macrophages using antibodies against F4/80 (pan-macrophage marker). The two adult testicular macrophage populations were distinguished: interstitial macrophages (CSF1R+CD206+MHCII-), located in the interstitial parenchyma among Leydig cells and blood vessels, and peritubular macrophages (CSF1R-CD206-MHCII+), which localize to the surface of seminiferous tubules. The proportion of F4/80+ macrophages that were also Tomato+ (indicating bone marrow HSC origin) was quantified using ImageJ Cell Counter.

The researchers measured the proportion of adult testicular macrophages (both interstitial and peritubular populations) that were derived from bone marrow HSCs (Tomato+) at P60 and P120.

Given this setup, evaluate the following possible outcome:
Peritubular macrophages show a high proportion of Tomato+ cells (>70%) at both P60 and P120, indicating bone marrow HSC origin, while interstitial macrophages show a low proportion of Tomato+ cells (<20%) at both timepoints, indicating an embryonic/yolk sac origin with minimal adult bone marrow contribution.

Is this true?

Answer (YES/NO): NO